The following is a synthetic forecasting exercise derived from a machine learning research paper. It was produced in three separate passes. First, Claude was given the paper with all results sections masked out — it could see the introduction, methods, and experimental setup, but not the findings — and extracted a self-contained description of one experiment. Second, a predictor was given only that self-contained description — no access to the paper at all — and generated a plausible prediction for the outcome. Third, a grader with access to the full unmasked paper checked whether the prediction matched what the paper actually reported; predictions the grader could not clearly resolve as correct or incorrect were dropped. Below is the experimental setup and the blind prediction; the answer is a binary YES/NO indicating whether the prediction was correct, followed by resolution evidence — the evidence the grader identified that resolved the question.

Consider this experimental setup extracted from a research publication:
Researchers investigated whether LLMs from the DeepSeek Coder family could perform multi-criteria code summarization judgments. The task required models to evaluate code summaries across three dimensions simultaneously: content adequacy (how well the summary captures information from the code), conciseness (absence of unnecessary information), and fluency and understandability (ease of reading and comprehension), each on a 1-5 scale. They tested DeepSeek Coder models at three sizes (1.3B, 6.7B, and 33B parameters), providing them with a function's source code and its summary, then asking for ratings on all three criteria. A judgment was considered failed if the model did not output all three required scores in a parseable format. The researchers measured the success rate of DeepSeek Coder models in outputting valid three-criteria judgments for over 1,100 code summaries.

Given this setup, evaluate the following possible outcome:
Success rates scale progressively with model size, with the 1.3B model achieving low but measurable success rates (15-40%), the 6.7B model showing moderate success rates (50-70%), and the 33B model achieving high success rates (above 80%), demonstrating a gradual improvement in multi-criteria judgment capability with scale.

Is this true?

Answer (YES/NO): NO